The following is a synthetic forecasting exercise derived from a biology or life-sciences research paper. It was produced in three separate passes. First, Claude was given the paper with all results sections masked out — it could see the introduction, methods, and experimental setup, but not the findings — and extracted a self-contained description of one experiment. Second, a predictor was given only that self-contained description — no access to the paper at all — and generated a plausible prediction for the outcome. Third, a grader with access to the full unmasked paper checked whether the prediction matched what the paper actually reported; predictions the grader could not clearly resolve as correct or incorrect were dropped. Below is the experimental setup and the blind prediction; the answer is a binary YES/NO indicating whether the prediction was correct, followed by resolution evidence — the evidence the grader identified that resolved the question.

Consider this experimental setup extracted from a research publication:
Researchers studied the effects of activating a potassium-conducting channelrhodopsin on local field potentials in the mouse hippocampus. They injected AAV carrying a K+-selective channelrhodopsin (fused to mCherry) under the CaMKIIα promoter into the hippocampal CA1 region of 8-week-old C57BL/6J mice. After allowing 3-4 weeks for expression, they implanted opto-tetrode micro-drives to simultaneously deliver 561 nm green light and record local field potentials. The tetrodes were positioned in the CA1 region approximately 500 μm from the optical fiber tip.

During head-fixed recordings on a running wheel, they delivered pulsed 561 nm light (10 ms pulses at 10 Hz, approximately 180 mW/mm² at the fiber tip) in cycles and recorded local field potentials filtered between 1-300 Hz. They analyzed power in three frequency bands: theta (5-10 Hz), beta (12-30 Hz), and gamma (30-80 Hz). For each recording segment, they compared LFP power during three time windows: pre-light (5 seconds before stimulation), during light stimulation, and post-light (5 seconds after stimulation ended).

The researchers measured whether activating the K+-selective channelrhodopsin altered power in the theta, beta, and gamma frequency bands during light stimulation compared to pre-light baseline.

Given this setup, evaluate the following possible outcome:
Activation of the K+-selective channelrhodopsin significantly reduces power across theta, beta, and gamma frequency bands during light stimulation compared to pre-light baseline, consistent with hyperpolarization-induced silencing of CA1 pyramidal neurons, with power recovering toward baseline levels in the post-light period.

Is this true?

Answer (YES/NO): NO